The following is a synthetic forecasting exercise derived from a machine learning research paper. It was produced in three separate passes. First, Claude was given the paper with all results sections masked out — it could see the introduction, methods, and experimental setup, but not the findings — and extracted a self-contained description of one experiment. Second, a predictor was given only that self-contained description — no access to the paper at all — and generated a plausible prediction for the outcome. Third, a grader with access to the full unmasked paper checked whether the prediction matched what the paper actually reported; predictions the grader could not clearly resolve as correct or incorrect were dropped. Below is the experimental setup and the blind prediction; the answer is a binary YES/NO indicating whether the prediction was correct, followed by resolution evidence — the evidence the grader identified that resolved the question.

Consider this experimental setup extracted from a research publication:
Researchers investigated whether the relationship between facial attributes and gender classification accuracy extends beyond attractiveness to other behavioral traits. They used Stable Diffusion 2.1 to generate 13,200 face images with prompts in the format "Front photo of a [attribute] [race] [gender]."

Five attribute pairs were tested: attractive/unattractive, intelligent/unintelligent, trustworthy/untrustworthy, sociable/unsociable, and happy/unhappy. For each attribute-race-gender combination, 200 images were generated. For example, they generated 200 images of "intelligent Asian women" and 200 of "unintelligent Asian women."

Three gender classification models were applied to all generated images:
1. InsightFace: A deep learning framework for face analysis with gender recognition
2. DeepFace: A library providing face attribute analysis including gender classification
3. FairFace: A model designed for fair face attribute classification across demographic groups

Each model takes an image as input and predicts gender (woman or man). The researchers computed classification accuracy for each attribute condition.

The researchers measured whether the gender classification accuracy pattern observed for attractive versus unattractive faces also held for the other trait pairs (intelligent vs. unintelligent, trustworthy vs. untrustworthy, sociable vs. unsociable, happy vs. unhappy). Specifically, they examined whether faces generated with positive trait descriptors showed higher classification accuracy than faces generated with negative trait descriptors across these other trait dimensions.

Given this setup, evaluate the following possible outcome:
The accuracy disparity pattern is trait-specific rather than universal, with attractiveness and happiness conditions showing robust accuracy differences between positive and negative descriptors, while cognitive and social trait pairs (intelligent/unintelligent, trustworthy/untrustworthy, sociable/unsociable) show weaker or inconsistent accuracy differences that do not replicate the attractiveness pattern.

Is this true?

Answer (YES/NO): NO